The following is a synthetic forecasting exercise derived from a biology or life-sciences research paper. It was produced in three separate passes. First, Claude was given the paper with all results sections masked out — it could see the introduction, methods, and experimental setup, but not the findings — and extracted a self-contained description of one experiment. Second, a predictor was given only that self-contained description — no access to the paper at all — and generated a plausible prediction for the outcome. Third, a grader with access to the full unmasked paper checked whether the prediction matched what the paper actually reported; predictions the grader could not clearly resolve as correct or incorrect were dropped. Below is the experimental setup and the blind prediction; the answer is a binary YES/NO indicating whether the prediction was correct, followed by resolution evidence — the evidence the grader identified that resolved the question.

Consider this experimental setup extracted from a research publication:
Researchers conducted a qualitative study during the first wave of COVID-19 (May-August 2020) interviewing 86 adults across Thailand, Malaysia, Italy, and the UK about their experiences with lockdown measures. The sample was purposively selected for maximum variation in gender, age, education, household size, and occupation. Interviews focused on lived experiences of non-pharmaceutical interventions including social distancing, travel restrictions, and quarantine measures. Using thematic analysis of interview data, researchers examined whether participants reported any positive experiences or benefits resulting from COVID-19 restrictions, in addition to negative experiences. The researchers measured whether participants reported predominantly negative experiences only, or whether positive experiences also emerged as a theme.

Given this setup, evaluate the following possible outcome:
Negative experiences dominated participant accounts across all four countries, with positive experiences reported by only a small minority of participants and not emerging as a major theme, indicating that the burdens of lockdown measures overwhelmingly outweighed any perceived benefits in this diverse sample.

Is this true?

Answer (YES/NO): NO